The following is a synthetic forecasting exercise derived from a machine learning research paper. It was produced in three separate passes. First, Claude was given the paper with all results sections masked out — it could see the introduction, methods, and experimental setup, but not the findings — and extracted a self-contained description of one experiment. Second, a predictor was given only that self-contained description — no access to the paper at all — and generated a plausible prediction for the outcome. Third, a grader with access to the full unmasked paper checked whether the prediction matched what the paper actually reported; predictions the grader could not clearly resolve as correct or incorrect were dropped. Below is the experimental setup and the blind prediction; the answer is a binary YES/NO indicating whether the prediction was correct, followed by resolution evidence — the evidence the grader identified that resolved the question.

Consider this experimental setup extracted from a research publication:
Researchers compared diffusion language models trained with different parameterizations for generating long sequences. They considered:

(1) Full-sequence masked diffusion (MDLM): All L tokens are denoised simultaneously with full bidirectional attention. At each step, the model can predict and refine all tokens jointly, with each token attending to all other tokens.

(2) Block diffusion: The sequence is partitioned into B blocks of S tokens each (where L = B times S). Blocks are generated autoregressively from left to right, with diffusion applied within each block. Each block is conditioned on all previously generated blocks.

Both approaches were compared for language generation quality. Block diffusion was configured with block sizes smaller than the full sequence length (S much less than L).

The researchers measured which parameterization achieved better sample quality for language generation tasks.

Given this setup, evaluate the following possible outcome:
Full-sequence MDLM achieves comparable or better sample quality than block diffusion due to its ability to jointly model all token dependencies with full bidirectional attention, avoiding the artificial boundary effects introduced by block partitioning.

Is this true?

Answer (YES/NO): NO